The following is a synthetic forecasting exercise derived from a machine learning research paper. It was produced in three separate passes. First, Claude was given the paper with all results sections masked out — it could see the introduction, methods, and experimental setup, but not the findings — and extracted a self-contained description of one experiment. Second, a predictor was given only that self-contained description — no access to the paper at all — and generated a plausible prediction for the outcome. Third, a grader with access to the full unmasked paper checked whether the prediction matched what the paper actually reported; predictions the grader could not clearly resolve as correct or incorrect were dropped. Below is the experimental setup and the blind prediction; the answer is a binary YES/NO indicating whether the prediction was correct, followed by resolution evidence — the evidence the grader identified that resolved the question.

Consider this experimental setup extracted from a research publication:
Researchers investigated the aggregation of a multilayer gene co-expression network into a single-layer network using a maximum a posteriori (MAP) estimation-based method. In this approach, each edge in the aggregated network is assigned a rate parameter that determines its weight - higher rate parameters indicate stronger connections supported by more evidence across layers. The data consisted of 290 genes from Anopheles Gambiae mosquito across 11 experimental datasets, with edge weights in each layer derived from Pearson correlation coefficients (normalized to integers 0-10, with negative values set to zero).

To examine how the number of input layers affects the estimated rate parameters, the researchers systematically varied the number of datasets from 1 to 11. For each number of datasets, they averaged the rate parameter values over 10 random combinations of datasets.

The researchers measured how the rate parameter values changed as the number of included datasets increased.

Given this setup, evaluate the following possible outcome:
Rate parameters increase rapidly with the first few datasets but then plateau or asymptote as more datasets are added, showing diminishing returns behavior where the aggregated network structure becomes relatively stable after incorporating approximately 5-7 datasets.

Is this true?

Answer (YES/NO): NO